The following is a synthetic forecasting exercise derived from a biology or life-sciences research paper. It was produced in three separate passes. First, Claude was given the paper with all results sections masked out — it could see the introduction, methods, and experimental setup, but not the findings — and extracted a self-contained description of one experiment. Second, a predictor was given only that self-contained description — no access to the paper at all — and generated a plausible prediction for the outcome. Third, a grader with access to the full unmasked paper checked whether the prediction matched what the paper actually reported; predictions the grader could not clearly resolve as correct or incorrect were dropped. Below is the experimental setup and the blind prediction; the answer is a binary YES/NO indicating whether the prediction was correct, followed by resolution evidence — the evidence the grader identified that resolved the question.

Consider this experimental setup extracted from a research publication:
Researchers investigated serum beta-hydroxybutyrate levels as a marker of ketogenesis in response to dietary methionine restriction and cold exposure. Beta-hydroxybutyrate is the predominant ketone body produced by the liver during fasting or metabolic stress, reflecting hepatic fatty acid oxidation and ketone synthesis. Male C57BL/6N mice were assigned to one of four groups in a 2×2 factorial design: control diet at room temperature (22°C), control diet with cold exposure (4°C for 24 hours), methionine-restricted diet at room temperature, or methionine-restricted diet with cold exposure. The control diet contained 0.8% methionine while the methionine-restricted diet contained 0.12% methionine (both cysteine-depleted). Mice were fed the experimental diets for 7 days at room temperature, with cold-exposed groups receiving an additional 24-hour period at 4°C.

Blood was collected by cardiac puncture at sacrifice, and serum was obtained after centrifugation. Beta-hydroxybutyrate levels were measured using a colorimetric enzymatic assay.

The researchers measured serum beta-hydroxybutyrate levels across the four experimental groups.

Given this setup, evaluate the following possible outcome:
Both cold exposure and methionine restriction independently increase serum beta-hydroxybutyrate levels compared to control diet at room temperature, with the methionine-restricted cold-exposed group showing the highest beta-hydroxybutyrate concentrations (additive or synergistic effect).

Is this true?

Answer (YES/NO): NO